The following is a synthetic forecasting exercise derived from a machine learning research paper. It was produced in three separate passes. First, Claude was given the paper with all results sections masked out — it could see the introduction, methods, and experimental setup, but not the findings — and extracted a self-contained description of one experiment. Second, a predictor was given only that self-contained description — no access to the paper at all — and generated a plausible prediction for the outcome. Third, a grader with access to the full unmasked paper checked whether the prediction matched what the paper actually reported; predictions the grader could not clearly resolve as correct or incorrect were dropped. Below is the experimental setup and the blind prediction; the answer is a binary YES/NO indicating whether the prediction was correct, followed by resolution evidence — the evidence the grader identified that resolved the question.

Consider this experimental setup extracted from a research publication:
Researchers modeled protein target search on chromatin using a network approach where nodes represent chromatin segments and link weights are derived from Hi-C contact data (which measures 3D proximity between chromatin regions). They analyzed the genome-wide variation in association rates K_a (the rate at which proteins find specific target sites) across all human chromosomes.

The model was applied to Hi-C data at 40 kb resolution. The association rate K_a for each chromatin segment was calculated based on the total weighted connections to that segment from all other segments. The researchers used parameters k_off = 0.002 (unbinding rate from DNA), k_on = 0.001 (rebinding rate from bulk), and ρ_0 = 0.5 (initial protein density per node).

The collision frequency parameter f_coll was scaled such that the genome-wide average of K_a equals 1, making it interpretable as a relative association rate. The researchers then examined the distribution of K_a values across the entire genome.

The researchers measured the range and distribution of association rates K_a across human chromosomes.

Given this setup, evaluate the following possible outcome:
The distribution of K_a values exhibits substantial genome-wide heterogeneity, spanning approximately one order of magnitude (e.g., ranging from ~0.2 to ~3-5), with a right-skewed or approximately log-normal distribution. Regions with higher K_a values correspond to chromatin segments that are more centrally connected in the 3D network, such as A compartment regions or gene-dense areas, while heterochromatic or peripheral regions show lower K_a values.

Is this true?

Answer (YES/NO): NO